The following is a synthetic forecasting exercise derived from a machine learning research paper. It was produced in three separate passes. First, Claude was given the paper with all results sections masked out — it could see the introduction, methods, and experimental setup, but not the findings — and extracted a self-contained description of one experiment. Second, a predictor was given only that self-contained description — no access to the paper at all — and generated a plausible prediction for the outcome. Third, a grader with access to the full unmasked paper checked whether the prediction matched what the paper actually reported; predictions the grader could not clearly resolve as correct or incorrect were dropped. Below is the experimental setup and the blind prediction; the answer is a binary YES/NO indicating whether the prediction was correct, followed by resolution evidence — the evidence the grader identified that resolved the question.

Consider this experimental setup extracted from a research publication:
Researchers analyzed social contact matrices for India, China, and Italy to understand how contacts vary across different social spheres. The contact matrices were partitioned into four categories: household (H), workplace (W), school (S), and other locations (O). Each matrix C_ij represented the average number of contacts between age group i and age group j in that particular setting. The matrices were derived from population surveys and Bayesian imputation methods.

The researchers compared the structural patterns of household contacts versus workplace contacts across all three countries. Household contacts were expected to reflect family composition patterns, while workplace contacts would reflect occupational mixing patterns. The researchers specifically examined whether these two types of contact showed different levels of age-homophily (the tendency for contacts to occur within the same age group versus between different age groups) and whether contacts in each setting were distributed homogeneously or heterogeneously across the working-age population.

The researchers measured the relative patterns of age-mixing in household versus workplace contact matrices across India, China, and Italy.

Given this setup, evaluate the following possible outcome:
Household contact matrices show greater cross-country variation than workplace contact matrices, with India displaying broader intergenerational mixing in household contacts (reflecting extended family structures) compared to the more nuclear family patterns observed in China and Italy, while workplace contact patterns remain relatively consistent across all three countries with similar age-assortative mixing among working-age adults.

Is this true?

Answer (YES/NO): NO